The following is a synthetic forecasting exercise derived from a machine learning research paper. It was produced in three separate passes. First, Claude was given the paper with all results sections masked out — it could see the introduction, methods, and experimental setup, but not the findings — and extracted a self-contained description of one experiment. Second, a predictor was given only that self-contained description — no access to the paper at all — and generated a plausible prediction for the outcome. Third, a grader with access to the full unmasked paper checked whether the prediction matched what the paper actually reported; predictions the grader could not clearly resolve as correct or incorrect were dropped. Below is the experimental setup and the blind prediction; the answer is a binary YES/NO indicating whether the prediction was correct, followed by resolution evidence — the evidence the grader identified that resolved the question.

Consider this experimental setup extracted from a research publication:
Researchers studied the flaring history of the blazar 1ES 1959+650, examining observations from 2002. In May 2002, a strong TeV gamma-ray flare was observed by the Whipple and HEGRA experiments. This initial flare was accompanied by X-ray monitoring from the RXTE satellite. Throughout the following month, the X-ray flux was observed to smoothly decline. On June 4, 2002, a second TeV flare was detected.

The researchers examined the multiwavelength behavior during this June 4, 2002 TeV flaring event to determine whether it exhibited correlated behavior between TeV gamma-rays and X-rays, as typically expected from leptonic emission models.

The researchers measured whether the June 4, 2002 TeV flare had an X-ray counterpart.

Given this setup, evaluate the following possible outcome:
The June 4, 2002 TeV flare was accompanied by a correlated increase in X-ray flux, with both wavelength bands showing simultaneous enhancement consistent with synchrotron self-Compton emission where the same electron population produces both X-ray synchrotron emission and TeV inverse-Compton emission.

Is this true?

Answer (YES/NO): NO